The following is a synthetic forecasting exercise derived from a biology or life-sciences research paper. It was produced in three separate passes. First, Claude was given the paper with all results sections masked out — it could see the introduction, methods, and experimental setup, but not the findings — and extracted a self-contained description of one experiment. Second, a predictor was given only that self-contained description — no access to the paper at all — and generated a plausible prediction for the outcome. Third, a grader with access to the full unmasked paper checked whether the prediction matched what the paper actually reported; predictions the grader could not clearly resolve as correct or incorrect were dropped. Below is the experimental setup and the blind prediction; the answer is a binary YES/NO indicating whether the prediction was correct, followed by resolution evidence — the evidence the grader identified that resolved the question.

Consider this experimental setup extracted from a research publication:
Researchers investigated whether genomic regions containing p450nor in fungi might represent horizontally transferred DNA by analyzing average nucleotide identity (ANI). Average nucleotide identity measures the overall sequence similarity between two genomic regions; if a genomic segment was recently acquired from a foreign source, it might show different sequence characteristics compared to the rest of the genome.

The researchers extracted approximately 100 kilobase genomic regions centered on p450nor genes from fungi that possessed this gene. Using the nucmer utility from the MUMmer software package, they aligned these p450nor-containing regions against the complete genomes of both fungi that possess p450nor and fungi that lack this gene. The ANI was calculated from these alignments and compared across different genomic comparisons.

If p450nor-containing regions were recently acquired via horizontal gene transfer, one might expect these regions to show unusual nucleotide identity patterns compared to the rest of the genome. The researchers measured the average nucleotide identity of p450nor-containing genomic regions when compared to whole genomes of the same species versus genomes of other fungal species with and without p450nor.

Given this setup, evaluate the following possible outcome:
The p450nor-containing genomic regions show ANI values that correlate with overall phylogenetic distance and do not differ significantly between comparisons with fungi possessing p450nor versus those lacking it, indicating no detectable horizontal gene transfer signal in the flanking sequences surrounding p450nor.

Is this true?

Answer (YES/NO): YES